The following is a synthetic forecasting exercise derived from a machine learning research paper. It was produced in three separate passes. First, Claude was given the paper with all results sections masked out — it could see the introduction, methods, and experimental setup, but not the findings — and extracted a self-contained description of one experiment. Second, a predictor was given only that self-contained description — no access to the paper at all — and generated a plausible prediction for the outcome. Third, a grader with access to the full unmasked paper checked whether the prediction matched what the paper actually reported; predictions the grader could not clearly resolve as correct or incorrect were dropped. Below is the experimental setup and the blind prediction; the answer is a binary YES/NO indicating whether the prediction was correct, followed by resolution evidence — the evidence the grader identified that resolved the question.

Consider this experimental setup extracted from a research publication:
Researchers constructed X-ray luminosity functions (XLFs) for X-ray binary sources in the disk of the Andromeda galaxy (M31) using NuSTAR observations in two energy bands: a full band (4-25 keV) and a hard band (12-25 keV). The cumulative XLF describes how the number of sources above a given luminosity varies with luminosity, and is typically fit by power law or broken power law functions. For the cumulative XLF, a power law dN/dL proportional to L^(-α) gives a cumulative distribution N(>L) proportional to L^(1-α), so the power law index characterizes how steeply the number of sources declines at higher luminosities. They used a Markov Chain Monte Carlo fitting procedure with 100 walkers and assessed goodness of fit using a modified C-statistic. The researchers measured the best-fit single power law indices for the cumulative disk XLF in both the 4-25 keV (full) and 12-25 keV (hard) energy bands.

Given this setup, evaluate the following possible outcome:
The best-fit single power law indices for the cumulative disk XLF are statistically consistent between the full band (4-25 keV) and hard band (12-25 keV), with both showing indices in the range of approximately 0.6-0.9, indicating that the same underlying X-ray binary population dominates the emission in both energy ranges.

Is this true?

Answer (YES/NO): NO